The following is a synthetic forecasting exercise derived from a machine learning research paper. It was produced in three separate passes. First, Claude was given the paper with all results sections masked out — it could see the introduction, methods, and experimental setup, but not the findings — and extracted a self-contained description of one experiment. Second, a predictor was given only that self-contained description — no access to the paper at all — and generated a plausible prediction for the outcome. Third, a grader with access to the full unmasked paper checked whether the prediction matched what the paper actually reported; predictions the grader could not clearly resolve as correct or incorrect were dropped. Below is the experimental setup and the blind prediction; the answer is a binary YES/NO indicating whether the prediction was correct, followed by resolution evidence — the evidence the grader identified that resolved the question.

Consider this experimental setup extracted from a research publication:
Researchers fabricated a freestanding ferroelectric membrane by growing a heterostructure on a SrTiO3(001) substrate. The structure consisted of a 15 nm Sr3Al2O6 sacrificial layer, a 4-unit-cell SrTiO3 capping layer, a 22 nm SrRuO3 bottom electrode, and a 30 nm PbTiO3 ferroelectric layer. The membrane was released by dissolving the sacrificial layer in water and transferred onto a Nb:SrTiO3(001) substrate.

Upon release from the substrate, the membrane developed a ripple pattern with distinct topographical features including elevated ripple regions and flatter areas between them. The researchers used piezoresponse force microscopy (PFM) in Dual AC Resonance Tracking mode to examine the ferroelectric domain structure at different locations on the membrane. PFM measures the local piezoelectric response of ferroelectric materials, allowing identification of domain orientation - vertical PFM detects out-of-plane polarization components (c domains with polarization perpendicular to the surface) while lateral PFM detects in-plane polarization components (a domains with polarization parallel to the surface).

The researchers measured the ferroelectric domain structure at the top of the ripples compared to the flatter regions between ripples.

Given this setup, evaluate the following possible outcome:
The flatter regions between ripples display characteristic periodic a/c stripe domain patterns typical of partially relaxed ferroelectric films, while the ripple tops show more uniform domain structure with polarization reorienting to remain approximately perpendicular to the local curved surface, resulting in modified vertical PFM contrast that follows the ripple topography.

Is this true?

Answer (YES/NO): NO